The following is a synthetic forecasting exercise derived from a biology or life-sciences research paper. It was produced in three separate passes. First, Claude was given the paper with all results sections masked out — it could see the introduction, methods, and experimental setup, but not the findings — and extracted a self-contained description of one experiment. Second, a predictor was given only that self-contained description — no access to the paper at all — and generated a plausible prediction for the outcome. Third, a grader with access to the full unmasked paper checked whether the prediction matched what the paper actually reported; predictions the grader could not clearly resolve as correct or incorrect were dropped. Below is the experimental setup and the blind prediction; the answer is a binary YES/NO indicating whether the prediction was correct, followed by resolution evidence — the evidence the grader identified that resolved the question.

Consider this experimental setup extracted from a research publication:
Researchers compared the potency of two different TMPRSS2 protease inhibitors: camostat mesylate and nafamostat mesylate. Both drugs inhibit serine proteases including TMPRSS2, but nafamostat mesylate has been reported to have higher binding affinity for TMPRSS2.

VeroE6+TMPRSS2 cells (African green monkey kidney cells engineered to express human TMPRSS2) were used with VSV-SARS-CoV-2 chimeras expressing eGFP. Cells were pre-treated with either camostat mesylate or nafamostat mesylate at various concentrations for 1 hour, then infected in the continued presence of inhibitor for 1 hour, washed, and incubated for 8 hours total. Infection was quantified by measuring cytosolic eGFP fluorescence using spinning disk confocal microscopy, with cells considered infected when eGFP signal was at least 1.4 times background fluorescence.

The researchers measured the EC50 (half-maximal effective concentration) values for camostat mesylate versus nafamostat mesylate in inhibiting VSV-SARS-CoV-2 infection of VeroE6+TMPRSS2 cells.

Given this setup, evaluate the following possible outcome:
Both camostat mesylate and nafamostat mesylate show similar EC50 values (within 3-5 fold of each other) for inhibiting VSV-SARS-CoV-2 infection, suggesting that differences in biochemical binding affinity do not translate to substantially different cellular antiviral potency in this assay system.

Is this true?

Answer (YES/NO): NO